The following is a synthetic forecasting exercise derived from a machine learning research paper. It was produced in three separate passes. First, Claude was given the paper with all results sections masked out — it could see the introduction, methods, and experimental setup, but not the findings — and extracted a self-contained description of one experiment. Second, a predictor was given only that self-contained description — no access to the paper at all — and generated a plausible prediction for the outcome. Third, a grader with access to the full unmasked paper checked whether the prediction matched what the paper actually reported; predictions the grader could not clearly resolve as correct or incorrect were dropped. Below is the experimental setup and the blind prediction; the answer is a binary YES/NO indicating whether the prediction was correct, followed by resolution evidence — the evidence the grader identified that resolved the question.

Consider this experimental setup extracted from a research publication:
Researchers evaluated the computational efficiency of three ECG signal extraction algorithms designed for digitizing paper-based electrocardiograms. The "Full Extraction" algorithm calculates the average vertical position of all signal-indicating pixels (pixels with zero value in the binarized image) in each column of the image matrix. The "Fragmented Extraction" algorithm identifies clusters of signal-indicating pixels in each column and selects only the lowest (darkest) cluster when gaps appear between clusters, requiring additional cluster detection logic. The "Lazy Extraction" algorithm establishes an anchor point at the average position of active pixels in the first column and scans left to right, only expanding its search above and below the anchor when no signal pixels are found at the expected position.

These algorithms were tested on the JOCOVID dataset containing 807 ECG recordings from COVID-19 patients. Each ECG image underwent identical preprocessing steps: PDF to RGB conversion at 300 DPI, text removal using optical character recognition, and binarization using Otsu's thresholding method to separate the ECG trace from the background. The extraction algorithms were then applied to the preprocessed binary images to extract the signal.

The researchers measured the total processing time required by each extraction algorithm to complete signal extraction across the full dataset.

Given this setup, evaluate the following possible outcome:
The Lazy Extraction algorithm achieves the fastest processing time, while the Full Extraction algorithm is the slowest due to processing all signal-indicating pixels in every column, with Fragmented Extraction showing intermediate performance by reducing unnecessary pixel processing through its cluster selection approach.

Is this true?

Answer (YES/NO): NO